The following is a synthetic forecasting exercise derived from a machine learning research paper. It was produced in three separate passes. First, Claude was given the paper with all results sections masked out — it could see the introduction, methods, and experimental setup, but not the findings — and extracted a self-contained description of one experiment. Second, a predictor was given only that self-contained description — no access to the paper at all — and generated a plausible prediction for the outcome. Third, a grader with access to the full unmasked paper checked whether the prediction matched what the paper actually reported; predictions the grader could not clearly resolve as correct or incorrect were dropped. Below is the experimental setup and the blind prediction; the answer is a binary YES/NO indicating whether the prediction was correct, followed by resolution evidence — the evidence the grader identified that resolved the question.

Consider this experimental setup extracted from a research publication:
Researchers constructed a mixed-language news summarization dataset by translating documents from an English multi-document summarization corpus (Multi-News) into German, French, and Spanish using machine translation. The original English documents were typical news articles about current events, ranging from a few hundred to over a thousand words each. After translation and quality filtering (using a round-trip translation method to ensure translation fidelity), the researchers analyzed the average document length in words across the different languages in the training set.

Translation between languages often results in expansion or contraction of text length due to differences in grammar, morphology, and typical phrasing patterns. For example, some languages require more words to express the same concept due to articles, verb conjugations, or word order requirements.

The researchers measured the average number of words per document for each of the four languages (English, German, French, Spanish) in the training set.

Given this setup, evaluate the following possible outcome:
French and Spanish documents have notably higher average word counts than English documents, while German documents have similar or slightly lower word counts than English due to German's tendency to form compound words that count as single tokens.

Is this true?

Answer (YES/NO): NO